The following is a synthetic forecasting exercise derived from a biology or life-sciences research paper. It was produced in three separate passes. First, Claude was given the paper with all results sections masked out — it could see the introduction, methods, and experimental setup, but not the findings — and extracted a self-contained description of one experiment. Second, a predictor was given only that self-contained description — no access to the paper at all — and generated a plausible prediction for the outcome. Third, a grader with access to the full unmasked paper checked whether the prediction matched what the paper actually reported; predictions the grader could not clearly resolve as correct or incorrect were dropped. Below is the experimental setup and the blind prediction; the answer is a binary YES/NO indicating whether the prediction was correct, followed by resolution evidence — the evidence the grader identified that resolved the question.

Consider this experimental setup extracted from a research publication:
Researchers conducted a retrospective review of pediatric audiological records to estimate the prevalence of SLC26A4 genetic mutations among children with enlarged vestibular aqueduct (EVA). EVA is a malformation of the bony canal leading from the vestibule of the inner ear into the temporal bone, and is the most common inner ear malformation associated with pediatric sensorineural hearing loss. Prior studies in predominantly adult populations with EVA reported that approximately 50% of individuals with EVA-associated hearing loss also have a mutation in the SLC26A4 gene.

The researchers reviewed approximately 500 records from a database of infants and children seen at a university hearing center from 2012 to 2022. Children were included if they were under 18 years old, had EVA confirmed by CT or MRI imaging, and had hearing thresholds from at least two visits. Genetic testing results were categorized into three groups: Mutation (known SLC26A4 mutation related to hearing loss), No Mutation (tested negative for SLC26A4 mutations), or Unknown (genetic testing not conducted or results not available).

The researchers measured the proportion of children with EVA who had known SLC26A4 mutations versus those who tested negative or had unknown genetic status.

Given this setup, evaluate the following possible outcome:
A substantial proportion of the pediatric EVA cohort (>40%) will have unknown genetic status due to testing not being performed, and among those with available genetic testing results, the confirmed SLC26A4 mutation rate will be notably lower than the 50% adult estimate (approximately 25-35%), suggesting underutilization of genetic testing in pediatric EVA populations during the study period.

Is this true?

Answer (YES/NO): NO